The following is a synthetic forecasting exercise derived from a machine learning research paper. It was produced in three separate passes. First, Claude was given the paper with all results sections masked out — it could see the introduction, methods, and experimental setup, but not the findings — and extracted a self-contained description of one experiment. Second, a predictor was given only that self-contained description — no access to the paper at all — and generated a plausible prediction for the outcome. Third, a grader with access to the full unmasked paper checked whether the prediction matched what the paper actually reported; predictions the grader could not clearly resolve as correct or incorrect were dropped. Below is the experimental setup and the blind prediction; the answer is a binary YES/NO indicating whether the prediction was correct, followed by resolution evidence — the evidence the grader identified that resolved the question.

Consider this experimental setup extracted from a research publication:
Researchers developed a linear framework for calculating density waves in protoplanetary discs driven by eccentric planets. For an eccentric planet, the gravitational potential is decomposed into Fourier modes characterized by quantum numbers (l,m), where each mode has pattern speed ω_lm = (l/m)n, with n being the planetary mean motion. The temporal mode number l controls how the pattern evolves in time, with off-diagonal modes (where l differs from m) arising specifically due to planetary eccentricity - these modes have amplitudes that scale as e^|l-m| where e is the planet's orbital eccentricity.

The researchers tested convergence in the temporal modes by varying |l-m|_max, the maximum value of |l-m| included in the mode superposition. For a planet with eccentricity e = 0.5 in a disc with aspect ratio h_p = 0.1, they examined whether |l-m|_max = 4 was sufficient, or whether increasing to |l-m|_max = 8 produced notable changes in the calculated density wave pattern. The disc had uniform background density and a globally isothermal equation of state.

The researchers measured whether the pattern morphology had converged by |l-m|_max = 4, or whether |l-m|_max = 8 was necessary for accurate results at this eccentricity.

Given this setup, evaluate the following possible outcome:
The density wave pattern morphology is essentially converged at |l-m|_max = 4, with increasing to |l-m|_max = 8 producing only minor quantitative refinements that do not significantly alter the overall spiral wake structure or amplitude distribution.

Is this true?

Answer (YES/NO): NO